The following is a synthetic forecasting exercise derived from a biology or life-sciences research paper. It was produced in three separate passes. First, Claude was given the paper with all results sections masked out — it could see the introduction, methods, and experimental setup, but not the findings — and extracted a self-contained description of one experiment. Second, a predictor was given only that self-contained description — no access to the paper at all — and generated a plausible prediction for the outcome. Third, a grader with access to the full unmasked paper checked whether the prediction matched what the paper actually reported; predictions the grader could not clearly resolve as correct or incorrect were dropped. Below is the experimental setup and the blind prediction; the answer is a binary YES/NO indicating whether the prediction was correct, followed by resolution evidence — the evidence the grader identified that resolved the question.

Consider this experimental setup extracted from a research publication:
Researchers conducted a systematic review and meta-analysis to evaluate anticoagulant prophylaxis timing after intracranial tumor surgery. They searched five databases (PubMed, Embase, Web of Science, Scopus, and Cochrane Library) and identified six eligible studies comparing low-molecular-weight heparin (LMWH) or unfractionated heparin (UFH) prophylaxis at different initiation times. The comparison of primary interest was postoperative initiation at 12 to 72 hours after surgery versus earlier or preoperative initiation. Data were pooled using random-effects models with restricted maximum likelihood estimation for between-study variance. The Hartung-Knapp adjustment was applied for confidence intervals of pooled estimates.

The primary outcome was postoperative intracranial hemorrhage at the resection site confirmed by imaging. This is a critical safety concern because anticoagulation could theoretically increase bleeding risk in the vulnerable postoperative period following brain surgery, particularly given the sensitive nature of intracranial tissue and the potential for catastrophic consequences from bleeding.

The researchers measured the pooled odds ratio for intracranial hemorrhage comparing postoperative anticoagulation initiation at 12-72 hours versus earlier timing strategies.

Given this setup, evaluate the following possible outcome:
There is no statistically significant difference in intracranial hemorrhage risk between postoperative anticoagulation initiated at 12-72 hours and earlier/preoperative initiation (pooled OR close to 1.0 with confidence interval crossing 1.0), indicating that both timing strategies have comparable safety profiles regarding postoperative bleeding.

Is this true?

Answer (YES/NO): YES